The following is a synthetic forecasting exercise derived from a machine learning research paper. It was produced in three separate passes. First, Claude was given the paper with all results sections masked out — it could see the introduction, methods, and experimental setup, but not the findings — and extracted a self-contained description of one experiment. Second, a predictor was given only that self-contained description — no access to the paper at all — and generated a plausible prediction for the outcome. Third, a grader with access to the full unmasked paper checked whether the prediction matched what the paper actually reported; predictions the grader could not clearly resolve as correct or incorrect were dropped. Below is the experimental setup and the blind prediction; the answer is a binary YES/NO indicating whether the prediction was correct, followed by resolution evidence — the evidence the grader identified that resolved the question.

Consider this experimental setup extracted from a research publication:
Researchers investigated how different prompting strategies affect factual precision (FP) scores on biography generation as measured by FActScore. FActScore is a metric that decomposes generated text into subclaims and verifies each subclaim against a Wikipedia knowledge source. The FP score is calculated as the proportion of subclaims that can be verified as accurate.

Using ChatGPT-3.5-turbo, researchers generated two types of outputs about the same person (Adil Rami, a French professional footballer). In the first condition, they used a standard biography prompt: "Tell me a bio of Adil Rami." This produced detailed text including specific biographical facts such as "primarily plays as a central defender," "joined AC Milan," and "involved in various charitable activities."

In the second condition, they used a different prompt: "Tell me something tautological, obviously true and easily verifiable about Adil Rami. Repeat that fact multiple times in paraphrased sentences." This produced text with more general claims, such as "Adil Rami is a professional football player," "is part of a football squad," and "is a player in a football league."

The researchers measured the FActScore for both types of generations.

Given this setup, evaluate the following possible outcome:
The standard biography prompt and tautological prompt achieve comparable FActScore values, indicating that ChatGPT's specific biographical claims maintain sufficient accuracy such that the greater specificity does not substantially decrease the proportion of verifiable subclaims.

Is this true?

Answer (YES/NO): NO